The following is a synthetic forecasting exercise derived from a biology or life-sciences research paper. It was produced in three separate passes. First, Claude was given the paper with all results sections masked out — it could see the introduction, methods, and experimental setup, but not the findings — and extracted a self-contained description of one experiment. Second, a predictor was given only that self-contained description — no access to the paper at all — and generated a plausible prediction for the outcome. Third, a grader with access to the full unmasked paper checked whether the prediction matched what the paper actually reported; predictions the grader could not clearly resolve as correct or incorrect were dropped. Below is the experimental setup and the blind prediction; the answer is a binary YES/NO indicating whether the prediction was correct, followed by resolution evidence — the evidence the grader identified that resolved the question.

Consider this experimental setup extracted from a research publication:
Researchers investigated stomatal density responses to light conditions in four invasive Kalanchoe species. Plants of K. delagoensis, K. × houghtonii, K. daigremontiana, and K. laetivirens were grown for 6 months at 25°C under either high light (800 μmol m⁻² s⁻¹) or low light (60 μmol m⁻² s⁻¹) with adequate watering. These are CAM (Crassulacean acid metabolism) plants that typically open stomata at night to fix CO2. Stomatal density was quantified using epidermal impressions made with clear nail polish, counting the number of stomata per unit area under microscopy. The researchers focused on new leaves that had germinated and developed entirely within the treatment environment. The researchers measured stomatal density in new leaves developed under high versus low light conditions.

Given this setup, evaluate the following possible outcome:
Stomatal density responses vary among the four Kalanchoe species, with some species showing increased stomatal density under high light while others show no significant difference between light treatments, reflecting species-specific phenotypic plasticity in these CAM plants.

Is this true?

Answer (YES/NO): YES